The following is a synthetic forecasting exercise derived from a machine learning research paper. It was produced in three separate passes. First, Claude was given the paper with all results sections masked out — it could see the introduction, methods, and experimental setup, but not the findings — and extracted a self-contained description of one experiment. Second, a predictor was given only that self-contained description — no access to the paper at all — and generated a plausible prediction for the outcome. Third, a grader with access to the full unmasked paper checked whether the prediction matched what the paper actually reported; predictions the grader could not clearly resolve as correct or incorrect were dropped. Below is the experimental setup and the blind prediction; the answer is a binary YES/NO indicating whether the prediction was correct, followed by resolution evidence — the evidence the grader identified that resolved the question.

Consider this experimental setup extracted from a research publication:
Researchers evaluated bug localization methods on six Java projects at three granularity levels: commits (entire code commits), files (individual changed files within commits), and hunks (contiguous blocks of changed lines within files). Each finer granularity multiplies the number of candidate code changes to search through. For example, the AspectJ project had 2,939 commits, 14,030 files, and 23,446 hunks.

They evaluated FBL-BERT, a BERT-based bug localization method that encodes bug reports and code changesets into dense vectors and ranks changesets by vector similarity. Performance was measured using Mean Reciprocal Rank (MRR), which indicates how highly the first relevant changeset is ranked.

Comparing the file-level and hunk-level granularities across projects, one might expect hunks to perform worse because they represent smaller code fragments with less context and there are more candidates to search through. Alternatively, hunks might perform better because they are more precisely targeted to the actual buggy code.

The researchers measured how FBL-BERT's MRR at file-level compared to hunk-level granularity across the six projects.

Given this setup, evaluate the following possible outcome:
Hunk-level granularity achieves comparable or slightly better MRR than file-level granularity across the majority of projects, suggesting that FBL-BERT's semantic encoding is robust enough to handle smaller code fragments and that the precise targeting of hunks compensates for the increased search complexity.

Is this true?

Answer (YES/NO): YES